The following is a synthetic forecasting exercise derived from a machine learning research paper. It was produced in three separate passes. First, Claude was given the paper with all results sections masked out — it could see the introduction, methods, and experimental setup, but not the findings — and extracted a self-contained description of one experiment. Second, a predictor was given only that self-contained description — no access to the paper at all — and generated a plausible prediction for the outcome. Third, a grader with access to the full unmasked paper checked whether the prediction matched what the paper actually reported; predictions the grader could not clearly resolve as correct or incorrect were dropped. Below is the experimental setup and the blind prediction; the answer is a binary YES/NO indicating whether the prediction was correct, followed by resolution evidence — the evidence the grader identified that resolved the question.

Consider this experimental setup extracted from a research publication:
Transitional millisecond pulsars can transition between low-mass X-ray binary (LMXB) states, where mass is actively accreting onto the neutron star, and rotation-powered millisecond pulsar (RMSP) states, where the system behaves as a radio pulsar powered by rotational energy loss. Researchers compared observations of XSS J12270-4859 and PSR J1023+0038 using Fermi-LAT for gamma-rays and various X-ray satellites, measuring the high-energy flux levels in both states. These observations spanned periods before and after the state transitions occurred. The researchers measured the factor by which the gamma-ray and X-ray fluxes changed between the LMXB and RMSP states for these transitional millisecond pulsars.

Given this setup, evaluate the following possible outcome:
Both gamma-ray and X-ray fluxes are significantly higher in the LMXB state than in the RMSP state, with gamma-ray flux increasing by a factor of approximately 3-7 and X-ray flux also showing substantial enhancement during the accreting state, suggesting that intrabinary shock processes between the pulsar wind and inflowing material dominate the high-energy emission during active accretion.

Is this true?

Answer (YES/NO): YES